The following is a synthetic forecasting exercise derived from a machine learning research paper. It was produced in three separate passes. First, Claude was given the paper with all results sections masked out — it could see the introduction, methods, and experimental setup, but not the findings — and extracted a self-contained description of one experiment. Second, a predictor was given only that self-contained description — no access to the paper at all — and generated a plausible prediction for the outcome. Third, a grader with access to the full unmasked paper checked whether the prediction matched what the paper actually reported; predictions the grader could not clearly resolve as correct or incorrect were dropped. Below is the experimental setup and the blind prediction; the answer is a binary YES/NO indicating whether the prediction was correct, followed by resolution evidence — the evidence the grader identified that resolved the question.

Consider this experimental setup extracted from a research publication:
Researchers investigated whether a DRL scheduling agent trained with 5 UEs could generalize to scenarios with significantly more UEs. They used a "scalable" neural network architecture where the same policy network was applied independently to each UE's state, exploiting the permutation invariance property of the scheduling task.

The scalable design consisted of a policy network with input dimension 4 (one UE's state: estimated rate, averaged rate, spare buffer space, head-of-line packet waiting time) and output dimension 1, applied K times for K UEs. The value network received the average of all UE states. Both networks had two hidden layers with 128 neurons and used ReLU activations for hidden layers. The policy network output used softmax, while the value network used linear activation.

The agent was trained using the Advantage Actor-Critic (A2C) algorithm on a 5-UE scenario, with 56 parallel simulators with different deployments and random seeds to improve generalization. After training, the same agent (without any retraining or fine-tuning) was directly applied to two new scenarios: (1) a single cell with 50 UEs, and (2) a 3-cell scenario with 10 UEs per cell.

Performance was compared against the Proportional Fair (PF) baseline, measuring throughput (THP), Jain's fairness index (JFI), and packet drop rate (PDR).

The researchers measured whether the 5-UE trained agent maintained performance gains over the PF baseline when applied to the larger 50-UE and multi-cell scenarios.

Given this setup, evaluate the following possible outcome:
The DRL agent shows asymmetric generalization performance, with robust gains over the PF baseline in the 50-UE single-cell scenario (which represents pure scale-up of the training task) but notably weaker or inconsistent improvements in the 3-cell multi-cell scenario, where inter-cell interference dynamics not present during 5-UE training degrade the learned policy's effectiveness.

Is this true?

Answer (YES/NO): NO